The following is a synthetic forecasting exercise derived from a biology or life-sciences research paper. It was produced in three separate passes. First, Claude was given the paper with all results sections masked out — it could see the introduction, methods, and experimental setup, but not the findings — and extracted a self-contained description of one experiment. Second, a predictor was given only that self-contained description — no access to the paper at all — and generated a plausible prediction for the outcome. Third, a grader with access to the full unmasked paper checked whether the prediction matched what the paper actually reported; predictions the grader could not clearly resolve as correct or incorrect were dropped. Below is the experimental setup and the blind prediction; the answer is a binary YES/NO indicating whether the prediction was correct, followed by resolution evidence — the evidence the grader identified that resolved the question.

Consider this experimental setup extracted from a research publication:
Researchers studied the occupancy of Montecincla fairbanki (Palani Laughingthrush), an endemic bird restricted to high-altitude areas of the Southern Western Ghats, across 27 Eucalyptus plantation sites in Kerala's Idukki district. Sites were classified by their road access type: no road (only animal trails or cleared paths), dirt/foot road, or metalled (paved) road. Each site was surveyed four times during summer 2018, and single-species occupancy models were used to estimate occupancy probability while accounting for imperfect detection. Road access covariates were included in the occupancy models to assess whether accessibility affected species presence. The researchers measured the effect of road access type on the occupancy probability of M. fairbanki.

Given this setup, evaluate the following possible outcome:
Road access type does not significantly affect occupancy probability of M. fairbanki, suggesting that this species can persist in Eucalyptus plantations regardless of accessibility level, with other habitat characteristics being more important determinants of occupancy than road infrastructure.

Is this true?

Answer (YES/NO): NO